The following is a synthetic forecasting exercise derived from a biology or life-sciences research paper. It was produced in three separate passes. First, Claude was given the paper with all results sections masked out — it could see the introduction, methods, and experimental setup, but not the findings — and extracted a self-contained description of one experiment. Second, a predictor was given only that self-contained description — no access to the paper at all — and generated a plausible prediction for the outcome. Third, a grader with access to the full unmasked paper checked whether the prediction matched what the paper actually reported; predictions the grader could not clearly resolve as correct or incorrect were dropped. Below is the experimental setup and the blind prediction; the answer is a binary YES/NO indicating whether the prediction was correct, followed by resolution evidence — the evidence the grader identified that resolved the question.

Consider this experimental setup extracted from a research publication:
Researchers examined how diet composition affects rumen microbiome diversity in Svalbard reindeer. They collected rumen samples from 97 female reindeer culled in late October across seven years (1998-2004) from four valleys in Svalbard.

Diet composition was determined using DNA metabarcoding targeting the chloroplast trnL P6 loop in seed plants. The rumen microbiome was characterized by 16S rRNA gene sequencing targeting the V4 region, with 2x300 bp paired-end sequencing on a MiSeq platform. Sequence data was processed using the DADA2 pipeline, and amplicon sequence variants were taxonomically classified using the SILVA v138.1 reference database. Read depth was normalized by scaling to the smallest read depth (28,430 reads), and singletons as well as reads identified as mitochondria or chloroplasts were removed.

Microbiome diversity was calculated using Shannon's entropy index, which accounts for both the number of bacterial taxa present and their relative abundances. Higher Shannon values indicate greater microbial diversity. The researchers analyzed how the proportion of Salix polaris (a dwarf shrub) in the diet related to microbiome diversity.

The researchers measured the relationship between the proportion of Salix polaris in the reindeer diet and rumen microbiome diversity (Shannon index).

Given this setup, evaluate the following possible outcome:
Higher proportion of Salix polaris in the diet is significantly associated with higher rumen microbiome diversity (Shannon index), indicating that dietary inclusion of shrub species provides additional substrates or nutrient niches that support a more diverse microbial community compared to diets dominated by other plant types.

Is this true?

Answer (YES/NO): YES